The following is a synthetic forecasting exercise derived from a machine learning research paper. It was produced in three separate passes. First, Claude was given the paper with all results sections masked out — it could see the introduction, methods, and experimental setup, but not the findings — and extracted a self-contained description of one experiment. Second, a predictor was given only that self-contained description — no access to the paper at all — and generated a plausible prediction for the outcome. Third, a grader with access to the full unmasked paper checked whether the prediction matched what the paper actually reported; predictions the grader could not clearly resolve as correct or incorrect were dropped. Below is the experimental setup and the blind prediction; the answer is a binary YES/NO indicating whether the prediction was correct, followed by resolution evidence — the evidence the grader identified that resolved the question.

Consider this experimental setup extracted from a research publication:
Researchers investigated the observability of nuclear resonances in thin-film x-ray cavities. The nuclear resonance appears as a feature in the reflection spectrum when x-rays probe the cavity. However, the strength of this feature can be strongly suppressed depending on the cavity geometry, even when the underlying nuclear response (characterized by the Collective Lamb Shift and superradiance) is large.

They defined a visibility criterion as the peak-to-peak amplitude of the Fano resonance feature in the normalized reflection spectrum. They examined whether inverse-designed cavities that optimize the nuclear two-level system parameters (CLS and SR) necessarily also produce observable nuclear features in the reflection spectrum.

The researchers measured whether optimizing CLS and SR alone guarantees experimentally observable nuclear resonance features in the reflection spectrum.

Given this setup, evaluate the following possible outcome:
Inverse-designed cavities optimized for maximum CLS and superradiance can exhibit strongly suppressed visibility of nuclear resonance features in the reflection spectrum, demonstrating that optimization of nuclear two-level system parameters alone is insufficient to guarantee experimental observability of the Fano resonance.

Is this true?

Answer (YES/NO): YES